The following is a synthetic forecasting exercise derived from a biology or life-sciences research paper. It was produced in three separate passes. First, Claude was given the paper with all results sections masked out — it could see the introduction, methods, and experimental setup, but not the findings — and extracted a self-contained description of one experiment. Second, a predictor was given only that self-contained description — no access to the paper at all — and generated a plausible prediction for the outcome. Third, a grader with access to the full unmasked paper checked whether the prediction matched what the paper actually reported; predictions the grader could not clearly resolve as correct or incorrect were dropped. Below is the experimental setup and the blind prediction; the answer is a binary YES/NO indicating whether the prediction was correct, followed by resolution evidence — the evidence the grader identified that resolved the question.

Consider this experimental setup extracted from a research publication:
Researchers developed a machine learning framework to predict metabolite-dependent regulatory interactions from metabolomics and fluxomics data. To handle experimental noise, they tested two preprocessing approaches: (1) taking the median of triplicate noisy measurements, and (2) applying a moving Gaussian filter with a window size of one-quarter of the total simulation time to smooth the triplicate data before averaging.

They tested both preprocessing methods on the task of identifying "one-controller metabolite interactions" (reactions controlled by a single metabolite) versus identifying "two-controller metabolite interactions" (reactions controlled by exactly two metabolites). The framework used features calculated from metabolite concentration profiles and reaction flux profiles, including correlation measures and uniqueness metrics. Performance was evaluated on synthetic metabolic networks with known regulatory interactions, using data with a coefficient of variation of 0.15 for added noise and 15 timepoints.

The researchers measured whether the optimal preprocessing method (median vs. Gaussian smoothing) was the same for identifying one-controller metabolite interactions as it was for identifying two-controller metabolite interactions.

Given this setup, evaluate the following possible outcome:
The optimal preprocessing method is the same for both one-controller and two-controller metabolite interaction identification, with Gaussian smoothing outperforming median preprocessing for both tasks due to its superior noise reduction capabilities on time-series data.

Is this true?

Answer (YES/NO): NO